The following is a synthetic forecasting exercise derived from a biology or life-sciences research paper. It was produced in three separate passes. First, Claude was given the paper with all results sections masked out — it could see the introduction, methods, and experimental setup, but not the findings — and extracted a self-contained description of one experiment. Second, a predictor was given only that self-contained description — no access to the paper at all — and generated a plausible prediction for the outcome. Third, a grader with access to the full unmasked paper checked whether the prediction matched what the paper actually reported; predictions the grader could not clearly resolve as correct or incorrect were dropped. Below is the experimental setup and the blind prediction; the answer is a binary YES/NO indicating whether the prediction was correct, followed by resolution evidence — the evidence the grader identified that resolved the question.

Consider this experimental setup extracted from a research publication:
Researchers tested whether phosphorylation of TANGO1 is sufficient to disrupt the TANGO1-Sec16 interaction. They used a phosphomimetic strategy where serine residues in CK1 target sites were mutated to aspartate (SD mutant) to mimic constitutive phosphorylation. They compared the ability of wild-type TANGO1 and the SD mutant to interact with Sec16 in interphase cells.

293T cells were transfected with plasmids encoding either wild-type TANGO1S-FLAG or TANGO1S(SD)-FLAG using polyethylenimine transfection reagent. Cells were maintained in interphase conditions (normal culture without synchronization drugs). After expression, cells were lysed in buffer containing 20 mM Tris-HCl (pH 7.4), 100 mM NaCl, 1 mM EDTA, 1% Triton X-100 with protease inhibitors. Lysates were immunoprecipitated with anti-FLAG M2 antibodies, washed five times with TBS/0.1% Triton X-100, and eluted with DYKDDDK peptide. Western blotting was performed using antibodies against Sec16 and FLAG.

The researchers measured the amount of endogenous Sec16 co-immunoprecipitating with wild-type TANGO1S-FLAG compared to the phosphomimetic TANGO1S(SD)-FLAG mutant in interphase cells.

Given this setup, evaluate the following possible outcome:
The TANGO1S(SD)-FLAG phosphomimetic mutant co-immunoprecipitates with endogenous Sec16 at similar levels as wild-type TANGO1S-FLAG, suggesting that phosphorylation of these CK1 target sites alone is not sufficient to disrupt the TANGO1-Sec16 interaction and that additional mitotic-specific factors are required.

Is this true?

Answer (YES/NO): NO